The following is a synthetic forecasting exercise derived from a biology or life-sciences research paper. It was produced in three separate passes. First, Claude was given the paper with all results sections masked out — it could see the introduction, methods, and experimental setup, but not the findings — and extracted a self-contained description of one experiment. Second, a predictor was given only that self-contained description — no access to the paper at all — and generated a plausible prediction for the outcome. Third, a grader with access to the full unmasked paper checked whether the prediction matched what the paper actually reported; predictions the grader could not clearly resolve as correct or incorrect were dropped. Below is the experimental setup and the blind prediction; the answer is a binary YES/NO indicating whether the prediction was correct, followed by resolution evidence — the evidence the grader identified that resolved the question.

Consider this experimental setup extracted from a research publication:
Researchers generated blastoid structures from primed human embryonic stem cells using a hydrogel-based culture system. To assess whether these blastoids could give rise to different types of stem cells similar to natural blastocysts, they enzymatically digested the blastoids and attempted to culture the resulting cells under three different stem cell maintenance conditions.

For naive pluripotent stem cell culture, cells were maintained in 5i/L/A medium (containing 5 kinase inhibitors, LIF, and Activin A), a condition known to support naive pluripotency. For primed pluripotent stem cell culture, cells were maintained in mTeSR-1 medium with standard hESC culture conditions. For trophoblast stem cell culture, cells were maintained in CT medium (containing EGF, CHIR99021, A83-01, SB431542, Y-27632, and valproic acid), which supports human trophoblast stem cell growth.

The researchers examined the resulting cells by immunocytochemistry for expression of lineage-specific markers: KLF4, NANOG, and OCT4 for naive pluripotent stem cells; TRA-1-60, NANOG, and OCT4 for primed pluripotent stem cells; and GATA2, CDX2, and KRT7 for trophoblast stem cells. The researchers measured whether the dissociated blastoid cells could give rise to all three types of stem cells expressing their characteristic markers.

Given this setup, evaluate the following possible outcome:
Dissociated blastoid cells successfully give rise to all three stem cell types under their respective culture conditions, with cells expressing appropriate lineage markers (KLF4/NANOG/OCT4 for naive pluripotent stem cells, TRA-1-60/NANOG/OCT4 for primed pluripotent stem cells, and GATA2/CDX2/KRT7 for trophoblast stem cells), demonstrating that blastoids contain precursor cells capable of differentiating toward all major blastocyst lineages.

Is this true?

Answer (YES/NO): YES